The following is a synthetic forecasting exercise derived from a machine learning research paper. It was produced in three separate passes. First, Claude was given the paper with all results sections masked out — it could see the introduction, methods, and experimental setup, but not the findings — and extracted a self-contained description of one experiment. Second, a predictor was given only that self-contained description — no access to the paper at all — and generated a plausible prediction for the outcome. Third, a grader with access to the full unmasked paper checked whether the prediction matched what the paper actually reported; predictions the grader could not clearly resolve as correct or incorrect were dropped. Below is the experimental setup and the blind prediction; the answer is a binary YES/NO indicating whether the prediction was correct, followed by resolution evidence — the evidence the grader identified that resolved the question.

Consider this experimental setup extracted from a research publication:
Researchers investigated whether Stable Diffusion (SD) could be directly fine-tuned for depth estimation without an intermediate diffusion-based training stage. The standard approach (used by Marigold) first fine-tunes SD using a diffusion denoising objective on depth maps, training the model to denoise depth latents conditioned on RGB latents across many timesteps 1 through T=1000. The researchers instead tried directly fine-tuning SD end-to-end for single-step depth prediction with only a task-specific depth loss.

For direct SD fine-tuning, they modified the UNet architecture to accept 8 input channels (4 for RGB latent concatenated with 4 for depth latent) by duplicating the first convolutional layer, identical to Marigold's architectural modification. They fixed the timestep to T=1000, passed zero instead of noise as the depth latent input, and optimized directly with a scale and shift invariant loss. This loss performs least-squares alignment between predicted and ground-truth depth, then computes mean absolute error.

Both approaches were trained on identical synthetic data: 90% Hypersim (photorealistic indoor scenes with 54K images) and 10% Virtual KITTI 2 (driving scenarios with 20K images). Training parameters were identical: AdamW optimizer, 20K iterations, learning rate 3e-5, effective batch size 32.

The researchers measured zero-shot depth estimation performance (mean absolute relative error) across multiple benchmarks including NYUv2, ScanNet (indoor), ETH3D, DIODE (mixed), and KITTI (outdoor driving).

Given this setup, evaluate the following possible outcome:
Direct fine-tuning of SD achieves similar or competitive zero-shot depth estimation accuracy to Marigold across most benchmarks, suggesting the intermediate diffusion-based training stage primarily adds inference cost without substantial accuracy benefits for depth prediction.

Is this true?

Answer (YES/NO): YES